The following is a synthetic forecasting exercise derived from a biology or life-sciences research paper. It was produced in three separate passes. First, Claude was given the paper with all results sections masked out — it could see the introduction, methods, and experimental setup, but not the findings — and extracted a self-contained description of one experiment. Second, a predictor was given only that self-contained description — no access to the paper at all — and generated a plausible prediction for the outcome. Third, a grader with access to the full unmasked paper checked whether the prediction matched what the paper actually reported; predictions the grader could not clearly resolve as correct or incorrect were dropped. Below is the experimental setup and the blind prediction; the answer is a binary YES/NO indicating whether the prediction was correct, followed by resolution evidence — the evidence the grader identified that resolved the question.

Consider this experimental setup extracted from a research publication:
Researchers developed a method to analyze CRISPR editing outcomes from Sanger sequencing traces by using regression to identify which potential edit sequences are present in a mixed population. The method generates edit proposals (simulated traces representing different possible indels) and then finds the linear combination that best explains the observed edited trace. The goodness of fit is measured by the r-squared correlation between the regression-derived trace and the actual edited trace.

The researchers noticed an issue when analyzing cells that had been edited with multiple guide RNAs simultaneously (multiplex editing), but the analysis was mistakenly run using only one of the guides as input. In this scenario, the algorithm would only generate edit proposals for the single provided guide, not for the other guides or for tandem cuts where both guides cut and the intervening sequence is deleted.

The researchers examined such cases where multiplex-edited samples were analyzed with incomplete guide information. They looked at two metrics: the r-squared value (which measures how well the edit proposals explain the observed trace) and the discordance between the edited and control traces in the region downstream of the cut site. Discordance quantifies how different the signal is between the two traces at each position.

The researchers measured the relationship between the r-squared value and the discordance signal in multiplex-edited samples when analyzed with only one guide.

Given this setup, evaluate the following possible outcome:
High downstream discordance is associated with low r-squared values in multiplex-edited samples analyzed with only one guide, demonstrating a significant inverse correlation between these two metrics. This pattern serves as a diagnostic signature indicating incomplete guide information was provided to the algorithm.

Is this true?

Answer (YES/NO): YES